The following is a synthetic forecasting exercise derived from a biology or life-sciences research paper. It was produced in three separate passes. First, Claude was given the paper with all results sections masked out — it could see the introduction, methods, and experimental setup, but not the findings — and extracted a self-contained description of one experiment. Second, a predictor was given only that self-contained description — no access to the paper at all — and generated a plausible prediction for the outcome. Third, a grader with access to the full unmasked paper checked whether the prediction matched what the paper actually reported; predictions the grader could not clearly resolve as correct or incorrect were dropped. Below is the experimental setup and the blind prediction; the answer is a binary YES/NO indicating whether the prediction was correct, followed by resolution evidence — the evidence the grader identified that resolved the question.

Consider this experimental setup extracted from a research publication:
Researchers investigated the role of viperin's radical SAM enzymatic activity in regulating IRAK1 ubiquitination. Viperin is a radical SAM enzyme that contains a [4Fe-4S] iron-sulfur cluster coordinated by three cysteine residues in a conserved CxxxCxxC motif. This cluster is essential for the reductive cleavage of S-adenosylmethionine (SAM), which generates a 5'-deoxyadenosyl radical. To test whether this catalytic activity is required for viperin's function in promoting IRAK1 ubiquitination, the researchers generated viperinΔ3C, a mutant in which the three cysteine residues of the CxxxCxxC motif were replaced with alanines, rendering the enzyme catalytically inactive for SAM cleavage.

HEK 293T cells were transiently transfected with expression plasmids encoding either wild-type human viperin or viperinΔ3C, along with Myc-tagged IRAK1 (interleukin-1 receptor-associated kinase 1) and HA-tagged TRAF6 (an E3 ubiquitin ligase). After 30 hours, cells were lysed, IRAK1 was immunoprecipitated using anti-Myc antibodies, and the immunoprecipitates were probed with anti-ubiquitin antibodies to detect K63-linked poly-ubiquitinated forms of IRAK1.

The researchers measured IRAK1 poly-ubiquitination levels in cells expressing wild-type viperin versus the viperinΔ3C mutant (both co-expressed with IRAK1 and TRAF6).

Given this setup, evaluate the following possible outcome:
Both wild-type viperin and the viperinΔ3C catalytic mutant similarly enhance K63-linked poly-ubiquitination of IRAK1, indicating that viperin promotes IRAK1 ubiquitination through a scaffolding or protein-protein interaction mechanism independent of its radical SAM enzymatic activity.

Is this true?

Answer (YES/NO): NO